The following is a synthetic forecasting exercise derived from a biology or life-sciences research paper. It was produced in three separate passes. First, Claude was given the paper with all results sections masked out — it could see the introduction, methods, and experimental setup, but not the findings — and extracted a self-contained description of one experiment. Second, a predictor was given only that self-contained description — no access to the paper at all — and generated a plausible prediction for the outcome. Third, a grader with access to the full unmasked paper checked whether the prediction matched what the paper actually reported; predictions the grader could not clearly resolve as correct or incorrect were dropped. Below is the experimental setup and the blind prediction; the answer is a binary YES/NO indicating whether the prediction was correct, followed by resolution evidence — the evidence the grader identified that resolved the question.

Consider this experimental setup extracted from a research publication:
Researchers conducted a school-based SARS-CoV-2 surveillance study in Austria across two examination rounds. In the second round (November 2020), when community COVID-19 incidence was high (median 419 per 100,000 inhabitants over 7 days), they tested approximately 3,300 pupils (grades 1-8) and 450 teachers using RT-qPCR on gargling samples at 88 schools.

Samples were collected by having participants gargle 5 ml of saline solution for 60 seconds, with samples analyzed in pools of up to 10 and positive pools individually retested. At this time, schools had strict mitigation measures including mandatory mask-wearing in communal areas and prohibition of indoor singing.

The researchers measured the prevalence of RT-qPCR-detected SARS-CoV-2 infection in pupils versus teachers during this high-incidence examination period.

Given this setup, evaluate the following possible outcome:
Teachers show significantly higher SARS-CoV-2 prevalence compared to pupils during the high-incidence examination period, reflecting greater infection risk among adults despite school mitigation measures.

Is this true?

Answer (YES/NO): NO